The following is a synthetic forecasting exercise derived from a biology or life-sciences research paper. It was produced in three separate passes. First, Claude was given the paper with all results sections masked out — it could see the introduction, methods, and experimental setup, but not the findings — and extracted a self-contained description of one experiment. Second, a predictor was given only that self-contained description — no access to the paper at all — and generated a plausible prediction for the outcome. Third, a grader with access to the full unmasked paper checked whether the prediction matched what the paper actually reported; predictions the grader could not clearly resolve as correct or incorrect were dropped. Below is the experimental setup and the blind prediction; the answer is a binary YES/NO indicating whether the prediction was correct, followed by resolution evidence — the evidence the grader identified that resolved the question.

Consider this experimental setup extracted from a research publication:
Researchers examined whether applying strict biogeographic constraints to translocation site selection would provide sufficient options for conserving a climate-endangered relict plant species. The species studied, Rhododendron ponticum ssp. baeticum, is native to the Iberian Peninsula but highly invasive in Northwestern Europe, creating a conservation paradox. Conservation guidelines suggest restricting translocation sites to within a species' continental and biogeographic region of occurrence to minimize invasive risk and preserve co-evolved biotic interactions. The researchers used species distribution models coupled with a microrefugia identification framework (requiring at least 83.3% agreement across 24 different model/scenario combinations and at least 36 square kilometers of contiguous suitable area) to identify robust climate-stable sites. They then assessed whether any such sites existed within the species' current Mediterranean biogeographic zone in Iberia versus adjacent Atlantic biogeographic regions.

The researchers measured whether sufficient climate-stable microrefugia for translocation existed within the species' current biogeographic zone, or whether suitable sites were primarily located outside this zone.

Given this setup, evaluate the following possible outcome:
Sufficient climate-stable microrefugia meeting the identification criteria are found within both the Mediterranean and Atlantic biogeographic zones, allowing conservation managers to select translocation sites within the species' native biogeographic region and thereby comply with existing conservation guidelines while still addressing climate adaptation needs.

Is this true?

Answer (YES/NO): NO